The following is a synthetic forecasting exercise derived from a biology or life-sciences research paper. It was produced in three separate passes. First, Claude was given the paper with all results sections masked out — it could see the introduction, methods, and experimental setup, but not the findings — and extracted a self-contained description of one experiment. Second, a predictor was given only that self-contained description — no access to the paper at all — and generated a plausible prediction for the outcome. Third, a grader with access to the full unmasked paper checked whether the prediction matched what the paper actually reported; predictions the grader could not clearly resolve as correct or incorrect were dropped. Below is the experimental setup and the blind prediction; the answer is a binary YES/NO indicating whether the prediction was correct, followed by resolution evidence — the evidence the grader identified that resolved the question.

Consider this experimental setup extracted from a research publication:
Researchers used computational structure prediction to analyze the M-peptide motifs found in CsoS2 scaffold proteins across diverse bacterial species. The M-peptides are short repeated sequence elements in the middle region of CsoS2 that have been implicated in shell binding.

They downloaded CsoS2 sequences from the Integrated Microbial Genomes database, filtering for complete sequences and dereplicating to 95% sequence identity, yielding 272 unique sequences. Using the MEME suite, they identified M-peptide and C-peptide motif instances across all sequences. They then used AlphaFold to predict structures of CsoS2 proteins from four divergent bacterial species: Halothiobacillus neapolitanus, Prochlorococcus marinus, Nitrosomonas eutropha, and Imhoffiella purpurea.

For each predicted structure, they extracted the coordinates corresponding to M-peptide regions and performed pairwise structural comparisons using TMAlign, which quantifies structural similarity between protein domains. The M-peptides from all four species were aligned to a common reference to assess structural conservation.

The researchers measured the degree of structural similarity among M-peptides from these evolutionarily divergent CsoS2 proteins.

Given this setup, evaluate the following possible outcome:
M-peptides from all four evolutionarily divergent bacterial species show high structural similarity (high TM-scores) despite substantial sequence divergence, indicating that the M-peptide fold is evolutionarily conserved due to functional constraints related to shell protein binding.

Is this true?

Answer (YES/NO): YES